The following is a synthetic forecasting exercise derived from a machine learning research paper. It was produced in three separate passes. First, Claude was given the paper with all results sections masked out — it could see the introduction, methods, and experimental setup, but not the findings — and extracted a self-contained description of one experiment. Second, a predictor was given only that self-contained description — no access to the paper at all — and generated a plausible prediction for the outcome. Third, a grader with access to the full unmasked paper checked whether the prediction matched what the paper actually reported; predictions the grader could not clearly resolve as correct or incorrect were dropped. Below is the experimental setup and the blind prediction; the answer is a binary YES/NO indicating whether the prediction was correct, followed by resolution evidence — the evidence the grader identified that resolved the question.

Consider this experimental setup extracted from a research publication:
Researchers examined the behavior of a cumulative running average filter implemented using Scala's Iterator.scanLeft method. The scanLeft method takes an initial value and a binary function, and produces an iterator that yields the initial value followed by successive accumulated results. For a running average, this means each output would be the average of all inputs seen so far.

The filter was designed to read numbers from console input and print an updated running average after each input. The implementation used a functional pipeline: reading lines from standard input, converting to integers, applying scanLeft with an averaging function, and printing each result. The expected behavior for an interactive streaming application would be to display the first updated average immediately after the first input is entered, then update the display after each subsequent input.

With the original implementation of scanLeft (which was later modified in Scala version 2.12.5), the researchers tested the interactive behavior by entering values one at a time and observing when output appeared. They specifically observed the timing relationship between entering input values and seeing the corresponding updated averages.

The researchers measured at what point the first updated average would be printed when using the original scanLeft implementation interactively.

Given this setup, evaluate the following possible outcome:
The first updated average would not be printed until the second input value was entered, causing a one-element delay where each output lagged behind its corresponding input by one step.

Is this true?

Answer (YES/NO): YES